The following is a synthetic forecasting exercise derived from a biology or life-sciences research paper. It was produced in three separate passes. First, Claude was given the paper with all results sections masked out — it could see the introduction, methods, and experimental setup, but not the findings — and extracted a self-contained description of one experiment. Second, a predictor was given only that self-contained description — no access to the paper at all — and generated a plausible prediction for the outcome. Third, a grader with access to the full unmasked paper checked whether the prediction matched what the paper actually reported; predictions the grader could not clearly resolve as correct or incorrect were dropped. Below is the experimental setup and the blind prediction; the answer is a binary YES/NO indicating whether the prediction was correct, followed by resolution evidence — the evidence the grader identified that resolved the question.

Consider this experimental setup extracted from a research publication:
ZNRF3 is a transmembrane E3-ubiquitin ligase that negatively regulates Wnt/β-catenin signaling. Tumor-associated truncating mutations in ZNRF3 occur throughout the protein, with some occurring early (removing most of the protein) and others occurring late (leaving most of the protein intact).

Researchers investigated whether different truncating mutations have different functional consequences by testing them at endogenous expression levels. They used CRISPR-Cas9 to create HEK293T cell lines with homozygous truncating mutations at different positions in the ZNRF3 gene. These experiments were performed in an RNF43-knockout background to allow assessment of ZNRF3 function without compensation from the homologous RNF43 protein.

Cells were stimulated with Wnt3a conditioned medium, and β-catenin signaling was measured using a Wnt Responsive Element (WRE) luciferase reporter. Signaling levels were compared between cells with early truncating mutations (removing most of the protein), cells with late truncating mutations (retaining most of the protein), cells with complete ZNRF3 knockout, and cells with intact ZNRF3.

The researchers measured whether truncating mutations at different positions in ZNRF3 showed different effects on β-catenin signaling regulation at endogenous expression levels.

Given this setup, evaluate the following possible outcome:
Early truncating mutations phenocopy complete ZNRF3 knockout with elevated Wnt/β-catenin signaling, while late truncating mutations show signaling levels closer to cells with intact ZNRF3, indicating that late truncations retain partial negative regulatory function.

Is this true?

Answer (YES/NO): YES